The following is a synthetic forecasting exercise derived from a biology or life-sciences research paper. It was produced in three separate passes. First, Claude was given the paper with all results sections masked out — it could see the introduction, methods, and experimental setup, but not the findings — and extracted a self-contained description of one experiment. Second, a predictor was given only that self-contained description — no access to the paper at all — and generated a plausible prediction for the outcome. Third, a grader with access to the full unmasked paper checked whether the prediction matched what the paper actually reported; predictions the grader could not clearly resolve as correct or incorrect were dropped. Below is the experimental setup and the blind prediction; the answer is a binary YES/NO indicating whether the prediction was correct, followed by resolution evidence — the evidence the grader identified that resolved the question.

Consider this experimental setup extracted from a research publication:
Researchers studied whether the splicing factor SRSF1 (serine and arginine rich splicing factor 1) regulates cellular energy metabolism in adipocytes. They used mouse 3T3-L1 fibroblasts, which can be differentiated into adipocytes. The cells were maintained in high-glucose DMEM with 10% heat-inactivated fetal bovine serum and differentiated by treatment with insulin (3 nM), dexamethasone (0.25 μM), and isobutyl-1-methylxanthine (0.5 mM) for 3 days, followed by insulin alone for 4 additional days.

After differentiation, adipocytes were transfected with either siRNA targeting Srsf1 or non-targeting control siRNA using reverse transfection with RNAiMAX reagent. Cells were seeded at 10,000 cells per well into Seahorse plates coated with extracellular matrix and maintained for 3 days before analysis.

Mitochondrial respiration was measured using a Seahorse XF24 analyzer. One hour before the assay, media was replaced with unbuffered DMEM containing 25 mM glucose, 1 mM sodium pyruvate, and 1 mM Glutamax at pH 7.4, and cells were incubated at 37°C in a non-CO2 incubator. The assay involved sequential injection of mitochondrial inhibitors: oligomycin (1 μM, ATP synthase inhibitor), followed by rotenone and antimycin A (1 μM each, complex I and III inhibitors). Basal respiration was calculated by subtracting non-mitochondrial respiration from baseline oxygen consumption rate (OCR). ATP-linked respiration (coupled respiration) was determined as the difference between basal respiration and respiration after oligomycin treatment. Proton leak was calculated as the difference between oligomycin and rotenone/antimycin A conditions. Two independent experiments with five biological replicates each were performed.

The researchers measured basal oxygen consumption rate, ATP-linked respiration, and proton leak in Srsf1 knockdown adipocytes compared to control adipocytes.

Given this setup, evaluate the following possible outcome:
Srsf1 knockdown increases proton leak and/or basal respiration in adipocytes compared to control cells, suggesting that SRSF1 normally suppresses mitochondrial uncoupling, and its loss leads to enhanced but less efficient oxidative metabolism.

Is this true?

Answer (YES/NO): NO